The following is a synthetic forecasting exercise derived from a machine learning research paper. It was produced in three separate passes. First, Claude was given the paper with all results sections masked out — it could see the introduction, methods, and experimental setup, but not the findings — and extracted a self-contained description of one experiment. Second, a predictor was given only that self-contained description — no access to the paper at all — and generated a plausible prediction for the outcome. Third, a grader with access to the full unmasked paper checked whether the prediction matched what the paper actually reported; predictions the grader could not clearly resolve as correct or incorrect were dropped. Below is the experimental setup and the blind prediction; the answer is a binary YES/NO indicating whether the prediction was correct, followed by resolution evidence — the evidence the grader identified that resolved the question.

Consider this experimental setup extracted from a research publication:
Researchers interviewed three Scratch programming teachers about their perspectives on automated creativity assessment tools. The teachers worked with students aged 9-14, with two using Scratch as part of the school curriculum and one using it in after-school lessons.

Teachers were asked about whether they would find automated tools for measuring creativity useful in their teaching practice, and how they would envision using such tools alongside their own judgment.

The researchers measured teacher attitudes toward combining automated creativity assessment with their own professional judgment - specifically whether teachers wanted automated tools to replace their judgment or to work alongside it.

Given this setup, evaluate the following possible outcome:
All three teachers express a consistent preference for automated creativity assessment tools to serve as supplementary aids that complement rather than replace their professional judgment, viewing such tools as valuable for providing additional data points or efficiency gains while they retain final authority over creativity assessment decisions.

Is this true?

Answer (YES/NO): YES